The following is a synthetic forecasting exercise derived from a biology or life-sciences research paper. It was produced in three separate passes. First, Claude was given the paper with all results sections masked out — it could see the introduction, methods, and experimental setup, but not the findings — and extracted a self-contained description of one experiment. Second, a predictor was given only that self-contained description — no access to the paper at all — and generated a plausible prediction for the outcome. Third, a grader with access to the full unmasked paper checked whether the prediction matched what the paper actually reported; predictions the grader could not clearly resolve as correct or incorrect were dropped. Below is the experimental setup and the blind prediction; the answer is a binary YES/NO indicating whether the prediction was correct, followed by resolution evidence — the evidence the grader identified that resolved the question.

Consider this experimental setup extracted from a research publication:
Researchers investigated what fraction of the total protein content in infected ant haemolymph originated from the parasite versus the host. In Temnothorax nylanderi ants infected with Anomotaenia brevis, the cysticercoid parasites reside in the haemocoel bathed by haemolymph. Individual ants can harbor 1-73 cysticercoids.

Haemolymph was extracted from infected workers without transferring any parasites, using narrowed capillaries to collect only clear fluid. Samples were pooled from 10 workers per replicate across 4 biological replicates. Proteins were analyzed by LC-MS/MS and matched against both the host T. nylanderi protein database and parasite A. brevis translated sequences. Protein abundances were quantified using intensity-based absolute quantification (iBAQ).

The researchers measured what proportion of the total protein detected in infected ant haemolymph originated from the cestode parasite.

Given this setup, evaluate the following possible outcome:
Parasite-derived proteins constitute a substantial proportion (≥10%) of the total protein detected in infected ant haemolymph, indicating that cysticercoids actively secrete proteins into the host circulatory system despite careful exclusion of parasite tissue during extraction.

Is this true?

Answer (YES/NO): NO